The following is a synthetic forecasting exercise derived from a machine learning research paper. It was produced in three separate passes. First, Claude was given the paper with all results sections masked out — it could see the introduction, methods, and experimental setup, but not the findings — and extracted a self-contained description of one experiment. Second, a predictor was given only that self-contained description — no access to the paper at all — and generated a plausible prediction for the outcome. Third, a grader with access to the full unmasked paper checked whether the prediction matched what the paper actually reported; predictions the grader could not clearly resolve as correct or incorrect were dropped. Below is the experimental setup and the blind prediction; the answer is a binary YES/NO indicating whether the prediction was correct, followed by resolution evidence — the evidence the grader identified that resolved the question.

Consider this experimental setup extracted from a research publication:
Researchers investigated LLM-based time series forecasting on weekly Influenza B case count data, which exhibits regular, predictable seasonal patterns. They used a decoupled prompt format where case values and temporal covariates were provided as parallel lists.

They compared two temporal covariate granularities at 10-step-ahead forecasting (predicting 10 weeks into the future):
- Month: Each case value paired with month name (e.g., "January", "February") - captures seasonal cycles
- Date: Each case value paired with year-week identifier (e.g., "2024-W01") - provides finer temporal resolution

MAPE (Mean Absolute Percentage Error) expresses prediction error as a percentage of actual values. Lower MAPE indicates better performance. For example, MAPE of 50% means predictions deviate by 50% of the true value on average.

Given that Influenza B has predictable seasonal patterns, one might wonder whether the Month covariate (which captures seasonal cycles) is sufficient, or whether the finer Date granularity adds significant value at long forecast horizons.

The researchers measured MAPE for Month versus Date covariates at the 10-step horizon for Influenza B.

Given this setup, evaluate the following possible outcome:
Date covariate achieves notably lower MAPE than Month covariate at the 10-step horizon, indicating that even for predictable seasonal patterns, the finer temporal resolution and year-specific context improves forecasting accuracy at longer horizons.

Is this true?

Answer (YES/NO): YES